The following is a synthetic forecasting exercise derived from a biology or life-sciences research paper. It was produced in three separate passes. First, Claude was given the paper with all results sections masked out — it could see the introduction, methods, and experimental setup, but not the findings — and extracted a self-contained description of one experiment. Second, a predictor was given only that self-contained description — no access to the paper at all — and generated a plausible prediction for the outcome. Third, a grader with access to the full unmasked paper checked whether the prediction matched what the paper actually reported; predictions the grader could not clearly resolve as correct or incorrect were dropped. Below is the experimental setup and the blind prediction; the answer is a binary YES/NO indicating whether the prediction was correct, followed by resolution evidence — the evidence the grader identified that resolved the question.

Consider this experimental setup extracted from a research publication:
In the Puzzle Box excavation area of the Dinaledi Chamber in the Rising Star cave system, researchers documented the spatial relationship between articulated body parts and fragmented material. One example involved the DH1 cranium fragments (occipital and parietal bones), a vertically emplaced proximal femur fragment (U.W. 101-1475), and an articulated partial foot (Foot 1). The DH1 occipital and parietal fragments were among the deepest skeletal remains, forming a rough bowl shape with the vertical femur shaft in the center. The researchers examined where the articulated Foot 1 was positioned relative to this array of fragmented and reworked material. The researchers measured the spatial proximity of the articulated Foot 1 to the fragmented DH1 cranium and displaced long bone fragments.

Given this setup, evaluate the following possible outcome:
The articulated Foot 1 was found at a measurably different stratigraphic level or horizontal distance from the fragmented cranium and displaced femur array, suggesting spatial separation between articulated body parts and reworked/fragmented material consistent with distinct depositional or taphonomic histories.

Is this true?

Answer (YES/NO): NO